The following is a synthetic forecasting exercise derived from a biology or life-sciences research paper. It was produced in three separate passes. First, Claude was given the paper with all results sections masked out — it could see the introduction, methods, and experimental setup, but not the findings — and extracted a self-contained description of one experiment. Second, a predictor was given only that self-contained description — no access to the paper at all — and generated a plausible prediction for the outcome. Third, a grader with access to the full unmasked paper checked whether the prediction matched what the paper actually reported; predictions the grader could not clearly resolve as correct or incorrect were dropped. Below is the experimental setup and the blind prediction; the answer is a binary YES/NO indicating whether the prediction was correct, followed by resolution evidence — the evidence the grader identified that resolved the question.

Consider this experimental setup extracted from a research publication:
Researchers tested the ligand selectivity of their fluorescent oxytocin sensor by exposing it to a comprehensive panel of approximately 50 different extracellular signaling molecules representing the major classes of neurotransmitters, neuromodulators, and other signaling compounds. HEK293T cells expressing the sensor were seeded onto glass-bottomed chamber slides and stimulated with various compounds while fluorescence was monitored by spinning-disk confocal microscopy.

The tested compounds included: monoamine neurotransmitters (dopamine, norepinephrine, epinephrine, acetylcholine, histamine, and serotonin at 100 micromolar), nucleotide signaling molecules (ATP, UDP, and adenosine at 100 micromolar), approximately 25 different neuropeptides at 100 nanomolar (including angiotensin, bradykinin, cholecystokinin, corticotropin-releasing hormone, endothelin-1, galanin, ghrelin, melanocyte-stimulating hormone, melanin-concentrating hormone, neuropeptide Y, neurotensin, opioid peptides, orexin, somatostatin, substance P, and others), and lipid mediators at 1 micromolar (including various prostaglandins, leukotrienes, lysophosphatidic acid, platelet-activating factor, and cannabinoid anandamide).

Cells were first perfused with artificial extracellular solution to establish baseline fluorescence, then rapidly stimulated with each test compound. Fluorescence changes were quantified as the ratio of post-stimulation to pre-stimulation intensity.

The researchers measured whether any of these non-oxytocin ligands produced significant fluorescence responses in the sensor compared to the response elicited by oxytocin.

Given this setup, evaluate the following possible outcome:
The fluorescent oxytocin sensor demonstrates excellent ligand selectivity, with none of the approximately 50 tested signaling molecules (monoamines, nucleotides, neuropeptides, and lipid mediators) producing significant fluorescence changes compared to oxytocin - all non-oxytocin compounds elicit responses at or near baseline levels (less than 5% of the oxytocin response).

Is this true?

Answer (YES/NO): NO